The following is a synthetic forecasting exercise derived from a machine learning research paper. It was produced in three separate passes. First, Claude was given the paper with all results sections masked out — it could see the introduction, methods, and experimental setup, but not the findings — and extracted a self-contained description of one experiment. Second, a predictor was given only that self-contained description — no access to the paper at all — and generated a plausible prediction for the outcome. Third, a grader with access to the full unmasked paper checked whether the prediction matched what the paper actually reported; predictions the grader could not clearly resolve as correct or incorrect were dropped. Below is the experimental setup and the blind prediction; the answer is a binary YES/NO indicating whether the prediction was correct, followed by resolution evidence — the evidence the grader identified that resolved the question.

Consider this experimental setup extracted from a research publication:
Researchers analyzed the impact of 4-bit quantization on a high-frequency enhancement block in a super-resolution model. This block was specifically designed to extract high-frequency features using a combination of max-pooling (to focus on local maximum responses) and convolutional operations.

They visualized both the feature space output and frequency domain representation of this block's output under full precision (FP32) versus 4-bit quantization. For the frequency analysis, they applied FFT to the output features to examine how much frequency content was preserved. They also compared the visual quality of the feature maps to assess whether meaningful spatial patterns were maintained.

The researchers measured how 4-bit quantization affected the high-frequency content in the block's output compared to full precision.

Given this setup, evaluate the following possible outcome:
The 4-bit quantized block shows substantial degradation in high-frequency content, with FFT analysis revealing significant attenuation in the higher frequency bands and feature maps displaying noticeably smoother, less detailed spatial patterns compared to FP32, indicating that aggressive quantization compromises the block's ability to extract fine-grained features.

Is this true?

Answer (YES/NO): YES